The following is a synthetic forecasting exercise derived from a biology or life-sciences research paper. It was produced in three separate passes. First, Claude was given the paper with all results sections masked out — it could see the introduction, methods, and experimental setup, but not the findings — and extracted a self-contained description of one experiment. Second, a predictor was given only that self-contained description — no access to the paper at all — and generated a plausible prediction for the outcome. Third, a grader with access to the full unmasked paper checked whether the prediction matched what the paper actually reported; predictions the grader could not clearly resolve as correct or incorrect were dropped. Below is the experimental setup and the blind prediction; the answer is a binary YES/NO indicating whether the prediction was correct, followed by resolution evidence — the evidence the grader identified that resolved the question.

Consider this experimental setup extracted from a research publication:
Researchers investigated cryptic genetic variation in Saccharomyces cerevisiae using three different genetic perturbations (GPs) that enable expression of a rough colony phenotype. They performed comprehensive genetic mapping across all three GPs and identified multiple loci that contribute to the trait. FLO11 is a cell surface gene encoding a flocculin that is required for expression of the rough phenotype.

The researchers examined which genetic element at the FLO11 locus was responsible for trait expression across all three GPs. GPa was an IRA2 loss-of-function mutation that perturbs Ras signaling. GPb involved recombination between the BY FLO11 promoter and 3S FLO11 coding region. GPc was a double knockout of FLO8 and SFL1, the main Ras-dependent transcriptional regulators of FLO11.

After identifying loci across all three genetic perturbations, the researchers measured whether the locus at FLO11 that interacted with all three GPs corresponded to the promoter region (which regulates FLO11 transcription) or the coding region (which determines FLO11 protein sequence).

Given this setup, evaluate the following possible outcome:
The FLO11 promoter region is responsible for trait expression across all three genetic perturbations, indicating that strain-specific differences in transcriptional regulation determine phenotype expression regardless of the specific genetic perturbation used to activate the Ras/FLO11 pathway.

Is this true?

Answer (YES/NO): NO